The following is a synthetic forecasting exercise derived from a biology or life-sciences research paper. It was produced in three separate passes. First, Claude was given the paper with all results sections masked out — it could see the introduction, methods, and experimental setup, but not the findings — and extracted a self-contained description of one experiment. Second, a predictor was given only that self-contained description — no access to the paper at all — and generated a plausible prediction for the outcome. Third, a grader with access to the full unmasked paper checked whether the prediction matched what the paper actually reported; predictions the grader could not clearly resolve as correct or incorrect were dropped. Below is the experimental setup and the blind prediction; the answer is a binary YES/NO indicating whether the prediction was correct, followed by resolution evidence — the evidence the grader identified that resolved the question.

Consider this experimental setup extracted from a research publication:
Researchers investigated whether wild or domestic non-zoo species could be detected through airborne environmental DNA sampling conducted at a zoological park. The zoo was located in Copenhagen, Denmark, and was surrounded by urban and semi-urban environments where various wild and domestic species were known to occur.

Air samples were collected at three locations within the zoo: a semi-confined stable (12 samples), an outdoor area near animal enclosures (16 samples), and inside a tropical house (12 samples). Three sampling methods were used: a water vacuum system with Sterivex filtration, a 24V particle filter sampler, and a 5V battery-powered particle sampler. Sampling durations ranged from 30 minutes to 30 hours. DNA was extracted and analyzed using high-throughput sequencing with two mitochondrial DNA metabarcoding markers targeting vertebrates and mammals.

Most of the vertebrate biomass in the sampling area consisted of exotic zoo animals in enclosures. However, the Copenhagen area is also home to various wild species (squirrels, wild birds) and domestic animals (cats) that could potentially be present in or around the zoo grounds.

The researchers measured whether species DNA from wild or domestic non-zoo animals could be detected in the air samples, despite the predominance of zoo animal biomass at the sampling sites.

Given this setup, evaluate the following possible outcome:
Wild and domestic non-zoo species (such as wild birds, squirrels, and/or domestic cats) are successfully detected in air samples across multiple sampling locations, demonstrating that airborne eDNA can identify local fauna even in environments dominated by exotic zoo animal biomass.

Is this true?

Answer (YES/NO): YES